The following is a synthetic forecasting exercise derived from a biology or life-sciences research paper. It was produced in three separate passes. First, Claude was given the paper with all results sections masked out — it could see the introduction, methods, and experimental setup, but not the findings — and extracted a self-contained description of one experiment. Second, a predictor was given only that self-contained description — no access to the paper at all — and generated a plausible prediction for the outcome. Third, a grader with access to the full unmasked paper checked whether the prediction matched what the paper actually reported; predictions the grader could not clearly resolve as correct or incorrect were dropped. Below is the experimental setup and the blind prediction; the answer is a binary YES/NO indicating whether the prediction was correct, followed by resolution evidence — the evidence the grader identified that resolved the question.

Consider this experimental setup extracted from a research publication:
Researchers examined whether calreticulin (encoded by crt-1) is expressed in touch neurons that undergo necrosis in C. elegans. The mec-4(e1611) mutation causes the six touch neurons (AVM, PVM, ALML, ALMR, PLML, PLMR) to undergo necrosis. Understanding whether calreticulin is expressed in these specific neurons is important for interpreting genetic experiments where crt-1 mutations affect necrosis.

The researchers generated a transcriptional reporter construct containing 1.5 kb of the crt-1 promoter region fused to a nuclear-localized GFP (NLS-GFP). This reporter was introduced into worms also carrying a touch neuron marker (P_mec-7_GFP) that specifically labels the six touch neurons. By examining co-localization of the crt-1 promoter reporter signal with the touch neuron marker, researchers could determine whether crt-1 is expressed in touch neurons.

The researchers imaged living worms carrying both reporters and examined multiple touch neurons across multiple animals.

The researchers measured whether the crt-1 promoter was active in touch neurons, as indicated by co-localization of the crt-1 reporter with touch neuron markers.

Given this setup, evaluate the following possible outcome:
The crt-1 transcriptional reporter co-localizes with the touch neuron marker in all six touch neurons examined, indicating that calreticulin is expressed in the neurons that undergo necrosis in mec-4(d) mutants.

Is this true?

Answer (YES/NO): NO